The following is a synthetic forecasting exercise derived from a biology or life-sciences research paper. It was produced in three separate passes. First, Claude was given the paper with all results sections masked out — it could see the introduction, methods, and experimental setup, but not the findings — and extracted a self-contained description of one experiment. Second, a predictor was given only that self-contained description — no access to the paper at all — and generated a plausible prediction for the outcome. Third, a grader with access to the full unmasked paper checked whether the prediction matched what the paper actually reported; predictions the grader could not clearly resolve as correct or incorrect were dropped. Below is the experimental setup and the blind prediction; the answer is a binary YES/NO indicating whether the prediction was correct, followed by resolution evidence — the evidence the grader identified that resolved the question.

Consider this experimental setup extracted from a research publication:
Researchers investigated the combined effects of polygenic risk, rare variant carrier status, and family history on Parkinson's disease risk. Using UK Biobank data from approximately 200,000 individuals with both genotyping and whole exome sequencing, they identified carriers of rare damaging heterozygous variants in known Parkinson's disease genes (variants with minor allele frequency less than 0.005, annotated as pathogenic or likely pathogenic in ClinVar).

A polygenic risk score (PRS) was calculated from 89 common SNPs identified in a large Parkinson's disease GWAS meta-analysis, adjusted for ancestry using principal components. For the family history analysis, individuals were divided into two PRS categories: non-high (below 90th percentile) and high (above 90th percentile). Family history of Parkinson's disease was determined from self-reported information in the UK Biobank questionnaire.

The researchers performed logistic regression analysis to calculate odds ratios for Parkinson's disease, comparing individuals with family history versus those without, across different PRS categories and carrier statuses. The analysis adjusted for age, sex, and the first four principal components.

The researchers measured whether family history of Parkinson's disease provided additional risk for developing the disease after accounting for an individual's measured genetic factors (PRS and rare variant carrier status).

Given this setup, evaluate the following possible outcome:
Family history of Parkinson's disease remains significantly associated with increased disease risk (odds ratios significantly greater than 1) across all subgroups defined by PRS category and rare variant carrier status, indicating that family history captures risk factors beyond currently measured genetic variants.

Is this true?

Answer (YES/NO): NO